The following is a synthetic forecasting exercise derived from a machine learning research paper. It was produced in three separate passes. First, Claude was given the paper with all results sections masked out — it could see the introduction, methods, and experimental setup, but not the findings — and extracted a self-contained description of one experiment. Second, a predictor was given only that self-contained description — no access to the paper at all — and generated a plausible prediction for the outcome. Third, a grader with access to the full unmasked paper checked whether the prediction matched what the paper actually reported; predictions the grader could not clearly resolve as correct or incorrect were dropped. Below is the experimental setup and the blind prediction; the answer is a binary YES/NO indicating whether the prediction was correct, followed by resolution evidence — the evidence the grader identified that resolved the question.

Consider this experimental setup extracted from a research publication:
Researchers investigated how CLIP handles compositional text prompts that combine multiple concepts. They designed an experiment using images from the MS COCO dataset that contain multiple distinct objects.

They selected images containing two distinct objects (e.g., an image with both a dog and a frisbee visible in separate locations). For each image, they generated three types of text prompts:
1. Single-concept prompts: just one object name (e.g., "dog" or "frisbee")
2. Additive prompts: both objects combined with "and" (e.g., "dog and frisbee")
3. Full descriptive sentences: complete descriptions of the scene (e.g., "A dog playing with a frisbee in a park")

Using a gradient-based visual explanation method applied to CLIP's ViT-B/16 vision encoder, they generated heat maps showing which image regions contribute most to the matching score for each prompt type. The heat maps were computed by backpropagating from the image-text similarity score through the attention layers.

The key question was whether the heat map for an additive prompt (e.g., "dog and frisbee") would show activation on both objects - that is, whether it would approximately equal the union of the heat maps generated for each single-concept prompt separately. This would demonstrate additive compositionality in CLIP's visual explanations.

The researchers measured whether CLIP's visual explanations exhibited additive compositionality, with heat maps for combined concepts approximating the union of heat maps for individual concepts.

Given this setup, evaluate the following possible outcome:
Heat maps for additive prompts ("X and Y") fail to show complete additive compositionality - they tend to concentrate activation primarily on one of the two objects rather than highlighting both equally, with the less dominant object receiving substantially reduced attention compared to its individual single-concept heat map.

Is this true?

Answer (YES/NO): NO